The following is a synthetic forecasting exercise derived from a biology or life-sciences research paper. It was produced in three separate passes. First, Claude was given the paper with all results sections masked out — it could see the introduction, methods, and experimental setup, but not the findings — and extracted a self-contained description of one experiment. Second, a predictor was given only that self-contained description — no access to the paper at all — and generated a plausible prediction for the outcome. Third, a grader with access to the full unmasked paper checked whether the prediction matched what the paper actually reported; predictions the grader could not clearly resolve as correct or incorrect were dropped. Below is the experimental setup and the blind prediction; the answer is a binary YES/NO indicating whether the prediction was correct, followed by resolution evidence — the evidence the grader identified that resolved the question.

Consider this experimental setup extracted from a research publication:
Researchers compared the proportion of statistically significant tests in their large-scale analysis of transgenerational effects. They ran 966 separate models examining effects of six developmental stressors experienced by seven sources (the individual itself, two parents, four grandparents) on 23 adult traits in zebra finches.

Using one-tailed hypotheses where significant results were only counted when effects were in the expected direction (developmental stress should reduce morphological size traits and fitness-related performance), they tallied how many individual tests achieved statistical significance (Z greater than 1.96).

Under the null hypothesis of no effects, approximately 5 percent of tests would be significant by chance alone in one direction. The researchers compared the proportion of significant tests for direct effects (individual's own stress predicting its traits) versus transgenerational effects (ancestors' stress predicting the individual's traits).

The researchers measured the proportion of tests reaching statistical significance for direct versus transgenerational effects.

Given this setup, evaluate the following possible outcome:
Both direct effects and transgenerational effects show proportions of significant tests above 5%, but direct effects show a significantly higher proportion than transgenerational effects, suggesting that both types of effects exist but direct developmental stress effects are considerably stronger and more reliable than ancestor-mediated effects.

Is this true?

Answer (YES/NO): NO